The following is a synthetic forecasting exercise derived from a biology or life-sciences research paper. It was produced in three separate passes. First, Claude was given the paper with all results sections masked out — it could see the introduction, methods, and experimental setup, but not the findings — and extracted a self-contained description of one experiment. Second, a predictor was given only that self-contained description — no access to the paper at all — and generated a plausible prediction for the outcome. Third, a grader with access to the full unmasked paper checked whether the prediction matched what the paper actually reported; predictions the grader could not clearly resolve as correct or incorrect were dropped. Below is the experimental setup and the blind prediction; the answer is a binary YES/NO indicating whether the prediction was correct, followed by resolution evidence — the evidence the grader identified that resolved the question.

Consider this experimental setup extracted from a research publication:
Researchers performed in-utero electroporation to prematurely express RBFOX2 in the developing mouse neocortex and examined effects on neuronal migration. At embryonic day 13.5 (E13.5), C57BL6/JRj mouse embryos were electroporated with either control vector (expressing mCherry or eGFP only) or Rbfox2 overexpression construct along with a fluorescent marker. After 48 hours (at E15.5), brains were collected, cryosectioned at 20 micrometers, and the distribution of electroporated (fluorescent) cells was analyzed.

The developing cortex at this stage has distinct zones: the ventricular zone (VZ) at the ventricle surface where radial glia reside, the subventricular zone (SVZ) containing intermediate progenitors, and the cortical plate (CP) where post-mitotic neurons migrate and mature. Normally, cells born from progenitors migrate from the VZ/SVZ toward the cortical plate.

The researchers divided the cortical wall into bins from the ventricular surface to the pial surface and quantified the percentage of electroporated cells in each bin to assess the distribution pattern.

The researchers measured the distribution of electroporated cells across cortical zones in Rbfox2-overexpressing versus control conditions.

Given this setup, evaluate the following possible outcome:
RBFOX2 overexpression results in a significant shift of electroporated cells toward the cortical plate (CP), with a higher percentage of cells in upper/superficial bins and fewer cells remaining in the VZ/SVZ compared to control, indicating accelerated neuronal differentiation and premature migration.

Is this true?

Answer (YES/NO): NO